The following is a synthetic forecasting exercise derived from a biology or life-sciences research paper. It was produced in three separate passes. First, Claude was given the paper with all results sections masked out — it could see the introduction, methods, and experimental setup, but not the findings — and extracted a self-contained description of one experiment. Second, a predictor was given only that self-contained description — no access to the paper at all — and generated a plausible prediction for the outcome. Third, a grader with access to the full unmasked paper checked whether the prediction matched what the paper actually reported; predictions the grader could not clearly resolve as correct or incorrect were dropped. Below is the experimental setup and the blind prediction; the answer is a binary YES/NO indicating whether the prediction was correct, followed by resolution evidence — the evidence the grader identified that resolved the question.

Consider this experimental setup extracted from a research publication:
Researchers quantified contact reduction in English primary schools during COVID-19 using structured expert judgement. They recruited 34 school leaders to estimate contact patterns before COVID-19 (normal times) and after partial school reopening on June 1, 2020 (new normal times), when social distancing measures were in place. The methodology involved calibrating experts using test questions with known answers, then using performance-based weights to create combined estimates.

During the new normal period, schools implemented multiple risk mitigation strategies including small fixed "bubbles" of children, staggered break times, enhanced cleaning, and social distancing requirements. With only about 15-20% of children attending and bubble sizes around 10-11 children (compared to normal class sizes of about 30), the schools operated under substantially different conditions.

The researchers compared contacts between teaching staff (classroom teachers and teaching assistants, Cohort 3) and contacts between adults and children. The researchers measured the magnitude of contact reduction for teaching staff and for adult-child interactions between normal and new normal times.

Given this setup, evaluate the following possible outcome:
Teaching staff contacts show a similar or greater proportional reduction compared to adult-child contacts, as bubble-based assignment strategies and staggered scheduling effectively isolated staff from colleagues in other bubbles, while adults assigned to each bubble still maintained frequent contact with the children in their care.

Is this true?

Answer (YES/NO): NO